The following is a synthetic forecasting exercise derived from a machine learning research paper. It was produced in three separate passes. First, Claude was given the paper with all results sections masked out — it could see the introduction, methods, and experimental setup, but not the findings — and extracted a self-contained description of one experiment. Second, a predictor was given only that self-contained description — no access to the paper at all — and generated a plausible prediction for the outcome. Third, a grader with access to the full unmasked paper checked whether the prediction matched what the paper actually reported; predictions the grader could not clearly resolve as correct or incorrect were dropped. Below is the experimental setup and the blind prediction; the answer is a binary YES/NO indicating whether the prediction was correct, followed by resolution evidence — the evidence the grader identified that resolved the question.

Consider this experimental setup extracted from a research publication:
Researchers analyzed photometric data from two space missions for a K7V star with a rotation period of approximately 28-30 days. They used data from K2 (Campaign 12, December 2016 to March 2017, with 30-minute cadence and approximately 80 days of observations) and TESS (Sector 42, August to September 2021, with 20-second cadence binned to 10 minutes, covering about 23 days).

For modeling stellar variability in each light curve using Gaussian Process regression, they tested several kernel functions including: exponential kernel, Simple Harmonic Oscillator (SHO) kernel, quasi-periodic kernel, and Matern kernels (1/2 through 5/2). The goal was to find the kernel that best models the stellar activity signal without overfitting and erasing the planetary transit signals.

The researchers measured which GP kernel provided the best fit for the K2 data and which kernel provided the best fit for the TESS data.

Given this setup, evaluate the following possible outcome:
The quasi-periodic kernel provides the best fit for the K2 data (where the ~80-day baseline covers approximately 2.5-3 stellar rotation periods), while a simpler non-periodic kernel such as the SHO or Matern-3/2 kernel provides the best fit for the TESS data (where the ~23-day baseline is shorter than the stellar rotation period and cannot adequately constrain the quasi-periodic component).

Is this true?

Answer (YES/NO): NO